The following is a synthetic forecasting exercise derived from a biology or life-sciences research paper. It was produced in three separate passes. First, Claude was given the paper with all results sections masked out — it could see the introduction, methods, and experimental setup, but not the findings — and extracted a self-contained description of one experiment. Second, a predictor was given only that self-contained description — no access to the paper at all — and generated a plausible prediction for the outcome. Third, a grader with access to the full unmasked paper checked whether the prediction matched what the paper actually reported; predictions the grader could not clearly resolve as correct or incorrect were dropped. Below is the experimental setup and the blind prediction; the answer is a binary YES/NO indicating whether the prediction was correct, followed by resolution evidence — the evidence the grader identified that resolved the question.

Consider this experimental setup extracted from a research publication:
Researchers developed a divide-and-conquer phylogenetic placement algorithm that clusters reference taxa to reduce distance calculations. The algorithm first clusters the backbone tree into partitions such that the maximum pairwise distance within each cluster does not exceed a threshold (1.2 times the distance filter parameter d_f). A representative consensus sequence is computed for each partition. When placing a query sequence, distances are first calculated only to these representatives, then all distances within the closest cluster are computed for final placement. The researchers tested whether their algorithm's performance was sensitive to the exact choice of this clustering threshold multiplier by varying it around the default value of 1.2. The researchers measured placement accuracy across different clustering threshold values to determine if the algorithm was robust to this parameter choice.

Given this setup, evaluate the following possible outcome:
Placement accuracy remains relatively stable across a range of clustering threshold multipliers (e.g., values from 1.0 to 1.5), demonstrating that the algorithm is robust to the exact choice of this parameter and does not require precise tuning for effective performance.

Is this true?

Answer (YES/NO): YES